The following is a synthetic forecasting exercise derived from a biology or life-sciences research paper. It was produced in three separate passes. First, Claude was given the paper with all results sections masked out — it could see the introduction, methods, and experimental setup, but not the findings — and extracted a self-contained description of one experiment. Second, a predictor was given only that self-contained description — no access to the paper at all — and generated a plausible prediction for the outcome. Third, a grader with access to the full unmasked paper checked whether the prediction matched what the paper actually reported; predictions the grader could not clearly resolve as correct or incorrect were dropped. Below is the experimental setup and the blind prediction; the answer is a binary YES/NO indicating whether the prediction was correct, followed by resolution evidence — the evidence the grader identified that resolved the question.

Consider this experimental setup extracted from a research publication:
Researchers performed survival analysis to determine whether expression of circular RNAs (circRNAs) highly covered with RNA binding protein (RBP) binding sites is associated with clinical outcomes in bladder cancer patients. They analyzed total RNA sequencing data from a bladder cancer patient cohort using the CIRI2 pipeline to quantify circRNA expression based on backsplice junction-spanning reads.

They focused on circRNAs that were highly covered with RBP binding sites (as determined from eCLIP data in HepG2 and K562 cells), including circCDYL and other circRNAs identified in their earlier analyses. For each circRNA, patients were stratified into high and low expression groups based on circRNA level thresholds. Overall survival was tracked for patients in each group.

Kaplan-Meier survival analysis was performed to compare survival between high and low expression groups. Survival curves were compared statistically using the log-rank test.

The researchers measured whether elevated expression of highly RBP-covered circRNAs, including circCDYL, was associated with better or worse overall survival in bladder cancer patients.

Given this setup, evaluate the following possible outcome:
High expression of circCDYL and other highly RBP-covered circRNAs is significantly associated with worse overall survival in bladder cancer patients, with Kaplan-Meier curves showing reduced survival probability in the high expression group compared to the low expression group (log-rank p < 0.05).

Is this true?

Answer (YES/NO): NO